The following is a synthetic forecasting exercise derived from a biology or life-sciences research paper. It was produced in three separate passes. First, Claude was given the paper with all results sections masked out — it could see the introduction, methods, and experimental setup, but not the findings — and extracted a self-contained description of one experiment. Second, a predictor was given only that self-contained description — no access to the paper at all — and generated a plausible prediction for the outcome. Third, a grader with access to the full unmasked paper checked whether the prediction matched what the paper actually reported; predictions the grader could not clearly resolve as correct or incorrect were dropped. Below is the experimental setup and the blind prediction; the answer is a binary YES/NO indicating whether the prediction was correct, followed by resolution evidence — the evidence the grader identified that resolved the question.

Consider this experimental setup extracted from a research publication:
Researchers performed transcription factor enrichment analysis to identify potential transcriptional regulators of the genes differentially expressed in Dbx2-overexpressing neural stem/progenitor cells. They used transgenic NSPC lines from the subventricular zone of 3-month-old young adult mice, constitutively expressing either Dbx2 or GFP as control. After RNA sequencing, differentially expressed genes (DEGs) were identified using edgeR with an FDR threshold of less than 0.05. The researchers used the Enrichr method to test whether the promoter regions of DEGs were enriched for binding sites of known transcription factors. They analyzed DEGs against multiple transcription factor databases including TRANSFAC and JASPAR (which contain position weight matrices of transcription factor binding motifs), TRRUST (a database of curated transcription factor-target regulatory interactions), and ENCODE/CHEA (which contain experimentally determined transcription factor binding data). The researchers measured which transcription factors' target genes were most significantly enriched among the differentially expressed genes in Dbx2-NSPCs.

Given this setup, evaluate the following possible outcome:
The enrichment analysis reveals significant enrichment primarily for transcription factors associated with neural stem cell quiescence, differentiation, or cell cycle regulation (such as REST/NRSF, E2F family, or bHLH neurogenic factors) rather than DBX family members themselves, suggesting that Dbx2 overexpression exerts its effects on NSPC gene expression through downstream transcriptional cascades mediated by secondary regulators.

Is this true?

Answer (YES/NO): YES